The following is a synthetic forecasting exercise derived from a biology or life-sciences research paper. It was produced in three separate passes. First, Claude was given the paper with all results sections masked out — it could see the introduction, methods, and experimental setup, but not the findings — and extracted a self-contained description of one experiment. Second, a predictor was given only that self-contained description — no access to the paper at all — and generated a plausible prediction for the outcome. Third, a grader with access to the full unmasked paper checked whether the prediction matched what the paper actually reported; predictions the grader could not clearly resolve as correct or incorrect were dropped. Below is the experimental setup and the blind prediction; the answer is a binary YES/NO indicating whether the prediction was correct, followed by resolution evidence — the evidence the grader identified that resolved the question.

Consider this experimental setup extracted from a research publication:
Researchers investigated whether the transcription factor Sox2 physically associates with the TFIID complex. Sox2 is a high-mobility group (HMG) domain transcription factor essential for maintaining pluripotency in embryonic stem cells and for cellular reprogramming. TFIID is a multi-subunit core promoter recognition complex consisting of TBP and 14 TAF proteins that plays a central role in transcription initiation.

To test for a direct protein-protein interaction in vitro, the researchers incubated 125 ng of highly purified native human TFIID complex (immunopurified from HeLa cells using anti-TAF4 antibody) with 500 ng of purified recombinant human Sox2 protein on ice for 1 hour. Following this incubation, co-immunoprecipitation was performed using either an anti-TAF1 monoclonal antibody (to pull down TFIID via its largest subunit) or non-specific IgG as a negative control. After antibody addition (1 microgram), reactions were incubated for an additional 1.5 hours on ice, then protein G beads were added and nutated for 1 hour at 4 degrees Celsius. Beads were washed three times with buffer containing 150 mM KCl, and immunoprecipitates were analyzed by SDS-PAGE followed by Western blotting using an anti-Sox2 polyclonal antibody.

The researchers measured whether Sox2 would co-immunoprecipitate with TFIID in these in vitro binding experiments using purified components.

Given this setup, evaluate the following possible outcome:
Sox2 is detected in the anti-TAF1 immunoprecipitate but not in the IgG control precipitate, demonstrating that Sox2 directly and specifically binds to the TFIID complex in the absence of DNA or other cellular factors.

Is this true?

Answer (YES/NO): YES